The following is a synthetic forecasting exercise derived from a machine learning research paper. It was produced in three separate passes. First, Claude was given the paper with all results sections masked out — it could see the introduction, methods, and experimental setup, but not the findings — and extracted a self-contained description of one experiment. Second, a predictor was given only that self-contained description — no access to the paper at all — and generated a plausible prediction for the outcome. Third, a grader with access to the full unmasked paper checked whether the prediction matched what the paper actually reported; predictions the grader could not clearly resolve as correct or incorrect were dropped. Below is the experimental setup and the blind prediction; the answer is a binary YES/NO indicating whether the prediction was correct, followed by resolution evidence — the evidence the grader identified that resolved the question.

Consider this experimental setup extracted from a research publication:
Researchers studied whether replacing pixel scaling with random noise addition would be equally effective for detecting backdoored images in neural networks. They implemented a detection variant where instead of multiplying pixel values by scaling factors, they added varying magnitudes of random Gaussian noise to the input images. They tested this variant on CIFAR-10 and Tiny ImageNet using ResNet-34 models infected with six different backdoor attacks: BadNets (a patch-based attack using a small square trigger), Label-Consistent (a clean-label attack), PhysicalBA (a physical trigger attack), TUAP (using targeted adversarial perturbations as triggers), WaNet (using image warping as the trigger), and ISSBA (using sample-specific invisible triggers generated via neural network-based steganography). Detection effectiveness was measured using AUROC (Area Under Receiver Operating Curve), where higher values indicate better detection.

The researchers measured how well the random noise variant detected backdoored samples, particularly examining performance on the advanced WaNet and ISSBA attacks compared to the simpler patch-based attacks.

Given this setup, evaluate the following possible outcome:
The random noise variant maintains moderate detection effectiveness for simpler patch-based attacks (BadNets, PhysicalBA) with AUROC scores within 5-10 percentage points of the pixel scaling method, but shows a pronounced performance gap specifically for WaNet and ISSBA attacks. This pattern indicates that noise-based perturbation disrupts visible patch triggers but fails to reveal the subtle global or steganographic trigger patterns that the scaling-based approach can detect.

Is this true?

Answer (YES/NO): YES